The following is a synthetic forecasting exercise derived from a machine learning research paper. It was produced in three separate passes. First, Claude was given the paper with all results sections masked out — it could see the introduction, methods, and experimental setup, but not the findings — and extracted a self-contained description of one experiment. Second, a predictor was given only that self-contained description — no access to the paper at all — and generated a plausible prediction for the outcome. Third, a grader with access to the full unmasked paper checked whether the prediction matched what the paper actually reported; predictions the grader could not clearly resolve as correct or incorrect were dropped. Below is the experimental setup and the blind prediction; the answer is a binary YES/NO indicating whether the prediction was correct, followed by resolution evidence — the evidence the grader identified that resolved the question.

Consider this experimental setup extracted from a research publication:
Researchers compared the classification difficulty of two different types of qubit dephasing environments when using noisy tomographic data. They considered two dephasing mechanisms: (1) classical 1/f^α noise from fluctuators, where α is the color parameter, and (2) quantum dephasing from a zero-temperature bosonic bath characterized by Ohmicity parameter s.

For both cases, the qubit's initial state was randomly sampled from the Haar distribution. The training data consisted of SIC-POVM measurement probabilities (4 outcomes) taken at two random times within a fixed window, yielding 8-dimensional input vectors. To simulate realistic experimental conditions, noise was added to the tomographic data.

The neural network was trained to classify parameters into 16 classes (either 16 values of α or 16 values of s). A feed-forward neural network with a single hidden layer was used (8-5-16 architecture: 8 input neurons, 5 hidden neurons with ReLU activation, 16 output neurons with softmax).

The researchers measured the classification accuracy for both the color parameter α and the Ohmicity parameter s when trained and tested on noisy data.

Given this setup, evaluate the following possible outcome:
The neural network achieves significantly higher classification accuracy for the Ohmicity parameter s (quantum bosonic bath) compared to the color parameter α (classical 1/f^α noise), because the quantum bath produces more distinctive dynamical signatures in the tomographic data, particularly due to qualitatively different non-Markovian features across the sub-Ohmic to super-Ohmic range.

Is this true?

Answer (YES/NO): NO